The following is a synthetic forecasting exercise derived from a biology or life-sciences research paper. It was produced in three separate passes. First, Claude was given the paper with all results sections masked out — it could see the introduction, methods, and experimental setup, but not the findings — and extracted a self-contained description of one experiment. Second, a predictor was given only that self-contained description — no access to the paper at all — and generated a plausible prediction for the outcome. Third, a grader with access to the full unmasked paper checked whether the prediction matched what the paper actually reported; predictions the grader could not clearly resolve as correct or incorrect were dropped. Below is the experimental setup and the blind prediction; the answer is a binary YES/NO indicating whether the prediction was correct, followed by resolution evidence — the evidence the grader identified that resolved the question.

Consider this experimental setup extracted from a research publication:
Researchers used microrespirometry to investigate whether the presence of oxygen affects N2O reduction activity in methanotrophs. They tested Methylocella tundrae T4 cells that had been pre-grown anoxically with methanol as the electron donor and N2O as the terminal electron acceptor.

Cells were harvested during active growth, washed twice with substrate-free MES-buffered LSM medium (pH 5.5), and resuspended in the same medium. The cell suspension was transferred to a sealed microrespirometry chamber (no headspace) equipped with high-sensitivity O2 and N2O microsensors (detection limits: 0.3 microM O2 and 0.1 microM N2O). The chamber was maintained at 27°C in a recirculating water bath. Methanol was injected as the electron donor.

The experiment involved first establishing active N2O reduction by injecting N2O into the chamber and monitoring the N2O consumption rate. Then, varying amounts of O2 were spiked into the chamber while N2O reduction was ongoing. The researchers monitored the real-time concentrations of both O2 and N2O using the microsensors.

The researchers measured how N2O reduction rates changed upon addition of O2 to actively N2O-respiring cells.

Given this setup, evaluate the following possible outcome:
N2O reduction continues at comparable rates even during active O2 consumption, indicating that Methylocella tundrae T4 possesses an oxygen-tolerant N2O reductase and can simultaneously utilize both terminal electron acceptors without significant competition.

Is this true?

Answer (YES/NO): NO